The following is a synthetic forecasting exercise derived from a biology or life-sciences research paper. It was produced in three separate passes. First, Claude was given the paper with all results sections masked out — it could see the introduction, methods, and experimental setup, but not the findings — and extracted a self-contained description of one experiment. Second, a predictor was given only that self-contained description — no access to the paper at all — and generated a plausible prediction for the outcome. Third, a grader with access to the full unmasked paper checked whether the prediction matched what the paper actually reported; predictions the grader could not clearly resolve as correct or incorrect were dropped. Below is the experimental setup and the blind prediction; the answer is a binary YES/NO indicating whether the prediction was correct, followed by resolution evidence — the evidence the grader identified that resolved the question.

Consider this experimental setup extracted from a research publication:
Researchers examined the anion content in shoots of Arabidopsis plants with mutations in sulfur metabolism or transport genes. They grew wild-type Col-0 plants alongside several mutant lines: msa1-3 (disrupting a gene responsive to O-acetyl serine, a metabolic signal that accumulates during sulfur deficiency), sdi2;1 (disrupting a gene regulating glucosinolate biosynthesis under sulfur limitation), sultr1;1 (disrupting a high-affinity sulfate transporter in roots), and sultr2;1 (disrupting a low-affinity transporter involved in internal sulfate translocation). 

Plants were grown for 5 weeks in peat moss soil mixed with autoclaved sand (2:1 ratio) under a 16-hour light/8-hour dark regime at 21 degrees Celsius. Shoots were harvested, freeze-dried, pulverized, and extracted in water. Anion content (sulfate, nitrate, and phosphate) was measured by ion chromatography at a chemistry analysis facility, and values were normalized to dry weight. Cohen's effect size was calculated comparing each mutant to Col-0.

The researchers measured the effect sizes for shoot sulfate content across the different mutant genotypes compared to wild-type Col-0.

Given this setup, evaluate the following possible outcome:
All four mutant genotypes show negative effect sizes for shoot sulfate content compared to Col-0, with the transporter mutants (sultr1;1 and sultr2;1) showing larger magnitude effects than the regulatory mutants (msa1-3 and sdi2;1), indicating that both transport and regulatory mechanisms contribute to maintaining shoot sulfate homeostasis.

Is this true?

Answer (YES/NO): NO